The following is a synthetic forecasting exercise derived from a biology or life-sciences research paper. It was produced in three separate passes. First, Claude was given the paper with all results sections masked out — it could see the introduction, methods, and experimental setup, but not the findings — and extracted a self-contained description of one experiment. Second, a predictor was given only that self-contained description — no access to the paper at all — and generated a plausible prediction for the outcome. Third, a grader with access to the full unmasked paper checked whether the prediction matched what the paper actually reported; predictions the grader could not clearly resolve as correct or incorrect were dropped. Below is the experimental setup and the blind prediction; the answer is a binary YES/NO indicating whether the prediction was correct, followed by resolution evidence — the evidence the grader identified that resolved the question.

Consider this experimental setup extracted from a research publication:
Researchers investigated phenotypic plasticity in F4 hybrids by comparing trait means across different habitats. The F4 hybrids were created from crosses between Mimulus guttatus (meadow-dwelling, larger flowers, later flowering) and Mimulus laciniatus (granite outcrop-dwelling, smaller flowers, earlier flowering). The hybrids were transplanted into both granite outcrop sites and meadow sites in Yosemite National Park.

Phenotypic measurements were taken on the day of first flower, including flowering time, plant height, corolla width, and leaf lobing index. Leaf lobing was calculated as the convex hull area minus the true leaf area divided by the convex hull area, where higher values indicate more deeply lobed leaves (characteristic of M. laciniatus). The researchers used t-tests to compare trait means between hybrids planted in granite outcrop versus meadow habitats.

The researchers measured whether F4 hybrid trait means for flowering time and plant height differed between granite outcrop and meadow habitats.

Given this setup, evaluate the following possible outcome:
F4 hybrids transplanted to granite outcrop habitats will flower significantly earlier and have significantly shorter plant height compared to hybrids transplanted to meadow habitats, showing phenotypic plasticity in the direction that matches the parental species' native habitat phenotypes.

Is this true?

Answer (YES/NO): NO